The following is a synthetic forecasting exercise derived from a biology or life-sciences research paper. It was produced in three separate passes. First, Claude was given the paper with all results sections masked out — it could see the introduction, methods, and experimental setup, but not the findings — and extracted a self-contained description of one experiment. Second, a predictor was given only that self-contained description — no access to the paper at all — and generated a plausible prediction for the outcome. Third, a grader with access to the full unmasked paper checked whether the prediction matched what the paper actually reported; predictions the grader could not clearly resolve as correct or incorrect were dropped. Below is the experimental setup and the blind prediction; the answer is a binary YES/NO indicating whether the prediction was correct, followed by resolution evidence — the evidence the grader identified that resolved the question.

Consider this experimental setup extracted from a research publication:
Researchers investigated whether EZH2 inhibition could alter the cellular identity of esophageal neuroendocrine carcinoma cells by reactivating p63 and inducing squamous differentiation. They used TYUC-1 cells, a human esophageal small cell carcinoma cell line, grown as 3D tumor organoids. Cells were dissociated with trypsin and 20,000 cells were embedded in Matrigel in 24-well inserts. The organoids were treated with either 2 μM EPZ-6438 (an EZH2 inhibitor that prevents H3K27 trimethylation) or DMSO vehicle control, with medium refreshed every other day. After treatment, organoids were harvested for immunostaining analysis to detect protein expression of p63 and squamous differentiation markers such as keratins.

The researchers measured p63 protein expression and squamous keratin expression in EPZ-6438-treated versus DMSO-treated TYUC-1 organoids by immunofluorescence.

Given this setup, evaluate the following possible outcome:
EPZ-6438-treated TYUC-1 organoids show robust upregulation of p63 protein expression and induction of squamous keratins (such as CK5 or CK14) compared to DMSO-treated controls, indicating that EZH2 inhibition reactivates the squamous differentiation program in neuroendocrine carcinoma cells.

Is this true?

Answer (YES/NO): YES